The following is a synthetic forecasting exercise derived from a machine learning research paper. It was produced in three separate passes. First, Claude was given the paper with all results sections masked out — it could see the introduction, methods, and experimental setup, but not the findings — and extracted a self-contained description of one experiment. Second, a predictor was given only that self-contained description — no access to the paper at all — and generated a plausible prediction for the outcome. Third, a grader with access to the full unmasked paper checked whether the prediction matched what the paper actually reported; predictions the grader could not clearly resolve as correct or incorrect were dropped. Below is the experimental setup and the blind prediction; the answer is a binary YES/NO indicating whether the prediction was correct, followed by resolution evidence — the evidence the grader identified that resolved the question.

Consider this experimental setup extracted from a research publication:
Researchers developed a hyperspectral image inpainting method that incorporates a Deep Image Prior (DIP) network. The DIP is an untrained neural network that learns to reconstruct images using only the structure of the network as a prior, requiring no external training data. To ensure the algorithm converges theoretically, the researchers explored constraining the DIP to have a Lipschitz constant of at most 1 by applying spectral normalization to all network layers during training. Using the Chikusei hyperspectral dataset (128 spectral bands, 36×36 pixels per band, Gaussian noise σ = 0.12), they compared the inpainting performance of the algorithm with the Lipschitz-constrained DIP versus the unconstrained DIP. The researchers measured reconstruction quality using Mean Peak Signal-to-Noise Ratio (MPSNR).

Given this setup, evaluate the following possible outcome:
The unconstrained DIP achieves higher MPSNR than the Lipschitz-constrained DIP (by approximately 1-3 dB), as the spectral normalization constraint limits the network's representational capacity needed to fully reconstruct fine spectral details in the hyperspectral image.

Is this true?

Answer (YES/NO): NO